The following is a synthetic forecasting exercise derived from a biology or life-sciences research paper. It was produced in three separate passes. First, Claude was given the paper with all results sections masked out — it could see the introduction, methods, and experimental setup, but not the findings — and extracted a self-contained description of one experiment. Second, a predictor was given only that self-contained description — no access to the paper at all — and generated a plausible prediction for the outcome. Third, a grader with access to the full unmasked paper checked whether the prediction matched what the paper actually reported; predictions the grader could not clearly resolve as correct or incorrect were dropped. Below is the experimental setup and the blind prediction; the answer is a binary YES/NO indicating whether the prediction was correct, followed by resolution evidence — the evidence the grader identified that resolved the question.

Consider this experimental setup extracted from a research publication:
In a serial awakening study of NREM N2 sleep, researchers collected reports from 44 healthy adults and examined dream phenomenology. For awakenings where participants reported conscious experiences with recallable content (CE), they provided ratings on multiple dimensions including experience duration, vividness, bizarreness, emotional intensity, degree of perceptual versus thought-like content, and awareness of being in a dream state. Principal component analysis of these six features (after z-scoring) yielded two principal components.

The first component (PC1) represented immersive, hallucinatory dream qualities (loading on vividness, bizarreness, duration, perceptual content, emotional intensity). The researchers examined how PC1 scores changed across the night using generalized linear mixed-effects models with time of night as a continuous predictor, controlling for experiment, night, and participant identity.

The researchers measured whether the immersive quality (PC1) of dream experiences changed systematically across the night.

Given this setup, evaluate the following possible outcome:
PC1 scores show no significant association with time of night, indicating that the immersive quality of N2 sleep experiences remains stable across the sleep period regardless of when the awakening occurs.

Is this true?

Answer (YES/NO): NO